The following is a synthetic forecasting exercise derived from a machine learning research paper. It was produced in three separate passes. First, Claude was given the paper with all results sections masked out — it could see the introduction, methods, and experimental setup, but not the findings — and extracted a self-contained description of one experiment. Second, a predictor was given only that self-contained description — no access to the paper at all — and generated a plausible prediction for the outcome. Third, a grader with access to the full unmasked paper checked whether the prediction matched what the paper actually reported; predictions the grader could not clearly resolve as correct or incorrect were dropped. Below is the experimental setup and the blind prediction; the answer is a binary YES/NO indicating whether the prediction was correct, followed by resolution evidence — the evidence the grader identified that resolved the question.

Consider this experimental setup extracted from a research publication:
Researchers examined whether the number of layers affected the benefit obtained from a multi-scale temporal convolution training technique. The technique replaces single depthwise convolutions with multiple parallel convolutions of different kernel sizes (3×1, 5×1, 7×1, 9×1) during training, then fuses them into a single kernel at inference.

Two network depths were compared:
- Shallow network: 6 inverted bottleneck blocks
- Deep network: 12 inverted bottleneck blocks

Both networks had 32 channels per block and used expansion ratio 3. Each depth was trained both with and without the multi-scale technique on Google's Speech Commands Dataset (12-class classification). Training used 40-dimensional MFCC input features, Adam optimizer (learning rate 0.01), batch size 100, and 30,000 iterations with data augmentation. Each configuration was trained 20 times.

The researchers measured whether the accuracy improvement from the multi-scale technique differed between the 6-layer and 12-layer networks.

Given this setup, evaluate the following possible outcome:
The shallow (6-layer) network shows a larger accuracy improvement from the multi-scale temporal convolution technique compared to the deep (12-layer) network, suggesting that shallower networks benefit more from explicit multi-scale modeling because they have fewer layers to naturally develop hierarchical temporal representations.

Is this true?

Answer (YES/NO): YES